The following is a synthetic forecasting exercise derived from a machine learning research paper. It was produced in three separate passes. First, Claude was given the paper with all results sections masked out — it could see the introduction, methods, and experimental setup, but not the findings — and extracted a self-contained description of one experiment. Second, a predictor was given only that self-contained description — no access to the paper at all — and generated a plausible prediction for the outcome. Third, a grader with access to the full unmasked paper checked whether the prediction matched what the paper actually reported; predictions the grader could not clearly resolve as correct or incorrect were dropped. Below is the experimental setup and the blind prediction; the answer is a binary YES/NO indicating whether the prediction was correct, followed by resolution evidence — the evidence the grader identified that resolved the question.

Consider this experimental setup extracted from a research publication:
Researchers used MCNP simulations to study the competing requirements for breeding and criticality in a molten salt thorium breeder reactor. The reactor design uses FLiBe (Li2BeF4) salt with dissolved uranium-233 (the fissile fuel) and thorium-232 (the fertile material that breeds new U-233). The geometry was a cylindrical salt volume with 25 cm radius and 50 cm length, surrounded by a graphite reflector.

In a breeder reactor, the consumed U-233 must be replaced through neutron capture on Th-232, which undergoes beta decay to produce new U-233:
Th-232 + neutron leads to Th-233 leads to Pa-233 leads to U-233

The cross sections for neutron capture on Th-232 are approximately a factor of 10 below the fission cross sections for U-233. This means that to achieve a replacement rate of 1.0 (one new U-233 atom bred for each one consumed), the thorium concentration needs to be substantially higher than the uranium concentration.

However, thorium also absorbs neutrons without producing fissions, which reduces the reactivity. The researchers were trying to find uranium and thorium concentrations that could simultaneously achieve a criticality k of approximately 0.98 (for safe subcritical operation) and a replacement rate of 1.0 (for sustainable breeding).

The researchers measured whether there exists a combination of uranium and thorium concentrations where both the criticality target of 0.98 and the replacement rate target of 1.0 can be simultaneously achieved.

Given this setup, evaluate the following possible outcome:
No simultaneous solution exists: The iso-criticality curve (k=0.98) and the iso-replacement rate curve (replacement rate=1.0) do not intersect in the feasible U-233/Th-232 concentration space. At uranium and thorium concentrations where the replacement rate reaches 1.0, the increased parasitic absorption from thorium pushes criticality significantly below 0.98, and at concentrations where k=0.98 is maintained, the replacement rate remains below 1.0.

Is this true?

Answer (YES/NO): YES